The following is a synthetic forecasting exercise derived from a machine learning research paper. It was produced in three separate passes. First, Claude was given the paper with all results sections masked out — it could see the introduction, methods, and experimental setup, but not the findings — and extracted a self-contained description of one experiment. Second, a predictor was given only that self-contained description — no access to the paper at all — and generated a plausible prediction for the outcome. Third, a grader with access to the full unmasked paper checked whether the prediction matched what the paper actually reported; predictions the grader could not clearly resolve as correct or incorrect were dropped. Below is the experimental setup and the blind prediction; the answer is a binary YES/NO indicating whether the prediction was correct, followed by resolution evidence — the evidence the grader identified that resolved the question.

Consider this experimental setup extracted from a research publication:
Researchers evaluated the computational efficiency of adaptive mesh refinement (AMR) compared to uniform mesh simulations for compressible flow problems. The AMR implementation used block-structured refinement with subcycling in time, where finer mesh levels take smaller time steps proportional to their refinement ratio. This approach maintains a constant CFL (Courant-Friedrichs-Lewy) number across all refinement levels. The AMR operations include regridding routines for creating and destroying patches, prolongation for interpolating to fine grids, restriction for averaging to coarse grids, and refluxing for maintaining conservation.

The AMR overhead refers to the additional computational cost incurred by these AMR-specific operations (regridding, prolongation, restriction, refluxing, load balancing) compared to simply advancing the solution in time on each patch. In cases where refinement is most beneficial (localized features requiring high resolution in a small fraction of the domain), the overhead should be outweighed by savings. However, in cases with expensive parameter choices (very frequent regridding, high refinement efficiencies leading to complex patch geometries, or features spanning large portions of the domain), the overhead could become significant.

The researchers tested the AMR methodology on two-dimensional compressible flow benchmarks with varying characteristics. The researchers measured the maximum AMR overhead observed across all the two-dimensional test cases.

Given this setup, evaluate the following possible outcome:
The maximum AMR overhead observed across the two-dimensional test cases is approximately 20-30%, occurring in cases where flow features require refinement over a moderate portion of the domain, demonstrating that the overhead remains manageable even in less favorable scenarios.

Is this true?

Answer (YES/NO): NO